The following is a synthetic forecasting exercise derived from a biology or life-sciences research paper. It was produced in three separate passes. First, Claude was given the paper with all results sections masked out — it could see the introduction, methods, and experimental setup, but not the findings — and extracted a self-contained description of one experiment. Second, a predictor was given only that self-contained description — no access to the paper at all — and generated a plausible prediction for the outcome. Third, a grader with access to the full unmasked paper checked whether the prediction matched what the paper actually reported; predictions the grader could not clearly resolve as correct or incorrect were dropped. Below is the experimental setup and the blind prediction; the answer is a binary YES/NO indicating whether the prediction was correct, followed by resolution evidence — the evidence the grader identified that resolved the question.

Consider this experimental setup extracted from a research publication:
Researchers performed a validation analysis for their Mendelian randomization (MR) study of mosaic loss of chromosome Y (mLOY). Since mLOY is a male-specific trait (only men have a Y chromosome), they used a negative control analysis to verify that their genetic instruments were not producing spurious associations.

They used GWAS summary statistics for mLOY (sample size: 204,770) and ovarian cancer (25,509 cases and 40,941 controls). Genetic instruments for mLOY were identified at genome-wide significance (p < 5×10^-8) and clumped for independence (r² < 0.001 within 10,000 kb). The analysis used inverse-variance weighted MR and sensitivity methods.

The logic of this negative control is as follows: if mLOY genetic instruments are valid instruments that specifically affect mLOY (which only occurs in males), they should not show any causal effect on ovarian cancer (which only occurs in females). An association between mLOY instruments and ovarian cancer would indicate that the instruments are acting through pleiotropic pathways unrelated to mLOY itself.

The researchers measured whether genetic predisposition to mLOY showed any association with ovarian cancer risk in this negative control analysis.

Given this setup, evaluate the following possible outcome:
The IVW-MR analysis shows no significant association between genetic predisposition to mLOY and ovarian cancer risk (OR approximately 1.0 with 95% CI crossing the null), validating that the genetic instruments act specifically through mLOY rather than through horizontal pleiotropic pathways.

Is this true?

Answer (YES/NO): YES